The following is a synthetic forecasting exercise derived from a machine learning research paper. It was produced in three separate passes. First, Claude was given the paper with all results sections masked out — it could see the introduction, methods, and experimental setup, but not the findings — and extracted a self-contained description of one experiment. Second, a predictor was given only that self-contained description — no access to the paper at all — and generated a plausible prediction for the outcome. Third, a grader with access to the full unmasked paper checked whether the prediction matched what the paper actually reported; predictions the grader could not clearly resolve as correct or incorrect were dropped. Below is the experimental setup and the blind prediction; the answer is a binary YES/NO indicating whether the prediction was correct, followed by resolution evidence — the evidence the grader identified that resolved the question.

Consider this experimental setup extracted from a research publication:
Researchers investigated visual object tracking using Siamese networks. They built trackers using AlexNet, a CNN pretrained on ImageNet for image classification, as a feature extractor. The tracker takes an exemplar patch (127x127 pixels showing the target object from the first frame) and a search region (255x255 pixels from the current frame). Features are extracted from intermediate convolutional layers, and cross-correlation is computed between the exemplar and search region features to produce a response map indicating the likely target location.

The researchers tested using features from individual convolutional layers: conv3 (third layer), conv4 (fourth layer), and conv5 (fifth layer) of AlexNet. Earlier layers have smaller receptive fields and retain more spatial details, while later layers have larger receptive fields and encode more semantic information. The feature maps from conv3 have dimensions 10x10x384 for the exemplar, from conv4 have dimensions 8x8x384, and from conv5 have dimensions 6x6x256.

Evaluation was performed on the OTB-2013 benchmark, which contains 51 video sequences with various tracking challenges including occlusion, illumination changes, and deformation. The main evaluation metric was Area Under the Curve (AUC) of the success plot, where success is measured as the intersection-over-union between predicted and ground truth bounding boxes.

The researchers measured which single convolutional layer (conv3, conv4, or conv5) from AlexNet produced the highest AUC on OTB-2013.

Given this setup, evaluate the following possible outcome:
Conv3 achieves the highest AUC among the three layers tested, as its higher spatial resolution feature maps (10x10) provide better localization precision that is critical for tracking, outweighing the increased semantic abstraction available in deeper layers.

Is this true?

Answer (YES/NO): NO